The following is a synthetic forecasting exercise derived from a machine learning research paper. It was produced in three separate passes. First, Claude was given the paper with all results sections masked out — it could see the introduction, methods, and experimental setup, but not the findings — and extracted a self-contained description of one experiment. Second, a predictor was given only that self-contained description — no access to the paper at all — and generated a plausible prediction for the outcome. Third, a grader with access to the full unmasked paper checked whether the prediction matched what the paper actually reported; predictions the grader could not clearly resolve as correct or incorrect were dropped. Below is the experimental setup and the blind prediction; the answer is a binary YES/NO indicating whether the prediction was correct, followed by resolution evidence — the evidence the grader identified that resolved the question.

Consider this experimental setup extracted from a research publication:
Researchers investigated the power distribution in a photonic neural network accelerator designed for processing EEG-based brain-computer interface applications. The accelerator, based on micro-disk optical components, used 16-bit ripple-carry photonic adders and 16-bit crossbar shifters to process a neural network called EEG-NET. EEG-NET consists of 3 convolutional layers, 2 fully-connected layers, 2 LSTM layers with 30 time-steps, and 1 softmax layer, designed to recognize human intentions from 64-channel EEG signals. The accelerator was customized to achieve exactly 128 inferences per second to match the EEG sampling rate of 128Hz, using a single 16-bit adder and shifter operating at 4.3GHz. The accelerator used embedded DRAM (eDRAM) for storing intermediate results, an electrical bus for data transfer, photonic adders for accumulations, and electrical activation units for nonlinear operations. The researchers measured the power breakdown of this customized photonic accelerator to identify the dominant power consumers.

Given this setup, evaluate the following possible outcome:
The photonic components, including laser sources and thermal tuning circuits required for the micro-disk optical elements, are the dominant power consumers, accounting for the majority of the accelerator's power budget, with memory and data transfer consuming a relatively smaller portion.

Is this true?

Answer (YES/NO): NO